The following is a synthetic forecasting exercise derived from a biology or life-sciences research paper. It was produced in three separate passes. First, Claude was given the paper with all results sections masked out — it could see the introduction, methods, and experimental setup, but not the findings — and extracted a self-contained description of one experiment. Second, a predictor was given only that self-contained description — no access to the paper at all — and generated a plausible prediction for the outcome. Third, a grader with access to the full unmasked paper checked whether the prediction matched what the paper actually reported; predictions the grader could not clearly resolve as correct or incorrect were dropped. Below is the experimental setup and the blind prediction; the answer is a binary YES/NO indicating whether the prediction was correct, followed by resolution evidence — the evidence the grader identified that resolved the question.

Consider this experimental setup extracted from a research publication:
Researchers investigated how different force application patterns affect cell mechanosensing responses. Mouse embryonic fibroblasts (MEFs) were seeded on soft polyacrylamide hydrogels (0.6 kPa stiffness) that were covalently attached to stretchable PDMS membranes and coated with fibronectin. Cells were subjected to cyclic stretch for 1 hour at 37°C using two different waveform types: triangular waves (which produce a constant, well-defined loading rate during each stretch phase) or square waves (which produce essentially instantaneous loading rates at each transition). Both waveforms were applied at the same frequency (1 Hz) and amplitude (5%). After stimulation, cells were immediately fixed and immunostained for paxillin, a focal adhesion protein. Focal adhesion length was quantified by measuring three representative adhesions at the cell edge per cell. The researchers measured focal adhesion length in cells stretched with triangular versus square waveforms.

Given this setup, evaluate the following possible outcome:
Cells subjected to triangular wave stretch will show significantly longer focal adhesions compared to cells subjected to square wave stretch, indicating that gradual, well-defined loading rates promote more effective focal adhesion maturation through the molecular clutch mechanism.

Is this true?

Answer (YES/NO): NO